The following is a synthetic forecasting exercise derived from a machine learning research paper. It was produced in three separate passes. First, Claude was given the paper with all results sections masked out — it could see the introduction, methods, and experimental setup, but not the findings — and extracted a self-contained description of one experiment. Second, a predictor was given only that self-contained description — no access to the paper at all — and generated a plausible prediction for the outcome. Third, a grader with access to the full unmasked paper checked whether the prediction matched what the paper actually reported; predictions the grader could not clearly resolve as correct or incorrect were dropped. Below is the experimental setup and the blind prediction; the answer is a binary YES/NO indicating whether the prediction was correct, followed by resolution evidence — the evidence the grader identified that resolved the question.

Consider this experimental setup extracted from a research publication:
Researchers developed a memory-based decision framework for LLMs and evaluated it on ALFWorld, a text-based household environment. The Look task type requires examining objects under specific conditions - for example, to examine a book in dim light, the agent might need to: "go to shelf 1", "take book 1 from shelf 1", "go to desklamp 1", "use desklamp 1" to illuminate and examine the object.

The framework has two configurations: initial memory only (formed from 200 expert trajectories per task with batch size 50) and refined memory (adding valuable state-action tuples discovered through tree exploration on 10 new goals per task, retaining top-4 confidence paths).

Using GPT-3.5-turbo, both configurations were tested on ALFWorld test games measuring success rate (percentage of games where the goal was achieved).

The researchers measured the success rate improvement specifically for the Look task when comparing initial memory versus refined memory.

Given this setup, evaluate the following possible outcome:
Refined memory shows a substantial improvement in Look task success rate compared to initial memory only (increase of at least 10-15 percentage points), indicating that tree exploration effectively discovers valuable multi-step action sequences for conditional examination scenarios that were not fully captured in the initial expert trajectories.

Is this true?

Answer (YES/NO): NO